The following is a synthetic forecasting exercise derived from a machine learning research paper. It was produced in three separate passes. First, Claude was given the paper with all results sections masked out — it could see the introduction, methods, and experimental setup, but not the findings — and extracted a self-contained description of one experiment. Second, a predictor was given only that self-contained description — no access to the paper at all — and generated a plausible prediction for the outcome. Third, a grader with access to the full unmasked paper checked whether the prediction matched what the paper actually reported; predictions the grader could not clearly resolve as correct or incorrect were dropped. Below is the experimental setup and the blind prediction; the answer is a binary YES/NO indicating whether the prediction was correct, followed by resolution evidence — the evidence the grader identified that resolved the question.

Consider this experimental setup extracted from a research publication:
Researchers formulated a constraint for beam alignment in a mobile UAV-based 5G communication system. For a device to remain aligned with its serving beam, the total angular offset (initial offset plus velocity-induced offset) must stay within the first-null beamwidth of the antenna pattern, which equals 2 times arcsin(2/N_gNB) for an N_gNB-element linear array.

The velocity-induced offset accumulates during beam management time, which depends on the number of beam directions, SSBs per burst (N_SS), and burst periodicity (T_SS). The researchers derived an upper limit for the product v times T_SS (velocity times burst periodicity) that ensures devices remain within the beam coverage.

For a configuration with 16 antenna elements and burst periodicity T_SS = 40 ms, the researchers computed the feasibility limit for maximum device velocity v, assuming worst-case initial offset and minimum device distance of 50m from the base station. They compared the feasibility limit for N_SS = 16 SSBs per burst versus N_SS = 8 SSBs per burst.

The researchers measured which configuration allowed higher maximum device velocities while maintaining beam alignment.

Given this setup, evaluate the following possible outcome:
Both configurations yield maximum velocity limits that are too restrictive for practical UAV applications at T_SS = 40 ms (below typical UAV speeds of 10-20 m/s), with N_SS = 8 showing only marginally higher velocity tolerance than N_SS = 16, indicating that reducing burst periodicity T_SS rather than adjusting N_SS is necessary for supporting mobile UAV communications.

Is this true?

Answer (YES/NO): NO